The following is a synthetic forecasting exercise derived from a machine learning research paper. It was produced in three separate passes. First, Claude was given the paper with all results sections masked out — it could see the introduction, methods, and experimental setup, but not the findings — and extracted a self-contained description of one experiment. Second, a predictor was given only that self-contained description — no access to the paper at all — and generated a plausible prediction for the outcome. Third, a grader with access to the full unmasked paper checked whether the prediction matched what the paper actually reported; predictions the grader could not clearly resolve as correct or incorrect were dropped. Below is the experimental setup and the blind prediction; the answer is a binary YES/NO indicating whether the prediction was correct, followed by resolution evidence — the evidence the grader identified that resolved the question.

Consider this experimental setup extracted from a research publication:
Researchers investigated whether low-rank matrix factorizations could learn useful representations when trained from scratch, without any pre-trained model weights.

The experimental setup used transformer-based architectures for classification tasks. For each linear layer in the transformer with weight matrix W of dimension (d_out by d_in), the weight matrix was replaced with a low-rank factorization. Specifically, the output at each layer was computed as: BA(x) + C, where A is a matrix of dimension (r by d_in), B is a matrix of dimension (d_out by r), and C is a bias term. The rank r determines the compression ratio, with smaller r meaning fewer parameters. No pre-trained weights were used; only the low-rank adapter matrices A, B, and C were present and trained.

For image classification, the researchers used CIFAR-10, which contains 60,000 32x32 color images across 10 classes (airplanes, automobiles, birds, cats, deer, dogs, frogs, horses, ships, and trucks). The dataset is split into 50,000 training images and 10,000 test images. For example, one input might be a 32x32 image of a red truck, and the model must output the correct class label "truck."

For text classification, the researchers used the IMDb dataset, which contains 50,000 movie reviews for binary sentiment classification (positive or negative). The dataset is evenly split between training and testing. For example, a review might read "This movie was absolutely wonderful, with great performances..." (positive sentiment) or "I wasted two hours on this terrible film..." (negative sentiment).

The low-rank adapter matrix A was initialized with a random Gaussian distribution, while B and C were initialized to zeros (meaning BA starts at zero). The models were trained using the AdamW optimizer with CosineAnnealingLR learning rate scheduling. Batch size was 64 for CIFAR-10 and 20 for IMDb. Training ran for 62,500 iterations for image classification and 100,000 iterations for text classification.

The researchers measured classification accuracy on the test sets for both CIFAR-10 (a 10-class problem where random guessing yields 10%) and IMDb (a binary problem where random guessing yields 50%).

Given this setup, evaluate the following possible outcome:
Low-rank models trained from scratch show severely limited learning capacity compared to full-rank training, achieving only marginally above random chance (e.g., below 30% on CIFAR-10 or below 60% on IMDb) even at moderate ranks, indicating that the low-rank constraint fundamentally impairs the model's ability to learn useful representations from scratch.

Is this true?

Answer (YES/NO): NO